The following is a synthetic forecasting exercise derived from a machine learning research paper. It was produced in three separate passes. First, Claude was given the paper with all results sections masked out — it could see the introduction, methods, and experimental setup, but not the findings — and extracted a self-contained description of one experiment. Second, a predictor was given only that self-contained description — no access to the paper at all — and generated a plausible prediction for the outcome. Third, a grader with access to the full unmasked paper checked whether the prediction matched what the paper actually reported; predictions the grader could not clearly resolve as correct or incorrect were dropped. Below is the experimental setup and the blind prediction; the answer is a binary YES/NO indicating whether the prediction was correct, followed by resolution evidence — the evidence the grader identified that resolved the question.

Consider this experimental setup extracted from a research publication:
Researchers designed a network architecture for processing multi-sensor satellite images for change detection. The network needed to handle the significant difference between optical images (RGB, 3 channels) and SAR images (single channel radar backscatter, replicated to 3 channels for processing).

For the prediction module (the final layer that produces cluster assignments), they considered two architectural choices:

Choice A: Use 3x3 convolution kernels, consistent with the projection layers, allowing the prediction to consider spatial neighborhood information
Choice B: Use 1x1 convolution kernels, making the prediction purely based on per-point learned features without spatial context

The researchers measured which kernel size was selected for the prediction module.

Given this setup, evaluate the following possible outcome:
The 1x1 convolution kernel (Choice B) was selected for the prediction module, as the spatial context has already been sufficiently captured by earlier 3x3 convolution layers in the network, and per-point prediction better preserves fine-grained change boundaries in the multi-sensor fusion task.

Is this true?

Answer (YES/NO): YES